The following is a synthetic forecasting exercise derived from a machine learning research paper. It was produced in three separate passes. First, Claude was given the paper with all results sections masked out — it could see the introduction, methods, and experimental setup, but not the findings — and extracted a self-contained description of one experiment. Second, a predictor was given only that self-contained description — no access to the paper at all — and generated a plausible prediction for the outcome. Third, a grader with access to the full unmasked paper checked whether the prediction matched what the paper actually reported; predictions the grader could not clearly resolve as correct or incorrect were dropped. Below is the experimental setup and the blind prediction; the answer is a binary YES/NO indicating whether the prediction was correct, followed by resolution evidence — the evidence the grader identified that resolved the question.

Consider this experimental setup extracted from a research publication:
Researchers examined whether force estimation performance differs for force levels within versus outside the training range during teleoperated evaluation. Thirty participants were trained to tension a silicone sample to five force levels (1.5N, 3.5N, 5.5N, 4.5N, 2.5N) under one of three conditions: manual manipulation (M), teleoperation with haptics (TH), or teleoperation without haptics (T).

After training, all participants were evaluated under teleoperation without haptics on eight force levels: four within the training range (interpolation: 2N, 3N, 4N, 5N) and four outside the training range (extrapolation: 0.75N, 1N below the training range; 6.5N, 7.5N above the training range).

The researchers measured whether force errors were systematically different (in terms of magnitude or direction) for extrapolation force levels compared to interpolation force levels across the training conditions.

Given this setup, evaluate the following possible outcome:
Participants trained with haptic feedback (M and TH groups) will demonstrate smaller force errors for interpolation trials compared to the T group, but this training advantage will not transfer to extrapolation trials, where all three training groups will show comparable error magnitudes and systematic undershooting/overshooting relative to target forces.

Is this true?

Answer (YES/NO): NO